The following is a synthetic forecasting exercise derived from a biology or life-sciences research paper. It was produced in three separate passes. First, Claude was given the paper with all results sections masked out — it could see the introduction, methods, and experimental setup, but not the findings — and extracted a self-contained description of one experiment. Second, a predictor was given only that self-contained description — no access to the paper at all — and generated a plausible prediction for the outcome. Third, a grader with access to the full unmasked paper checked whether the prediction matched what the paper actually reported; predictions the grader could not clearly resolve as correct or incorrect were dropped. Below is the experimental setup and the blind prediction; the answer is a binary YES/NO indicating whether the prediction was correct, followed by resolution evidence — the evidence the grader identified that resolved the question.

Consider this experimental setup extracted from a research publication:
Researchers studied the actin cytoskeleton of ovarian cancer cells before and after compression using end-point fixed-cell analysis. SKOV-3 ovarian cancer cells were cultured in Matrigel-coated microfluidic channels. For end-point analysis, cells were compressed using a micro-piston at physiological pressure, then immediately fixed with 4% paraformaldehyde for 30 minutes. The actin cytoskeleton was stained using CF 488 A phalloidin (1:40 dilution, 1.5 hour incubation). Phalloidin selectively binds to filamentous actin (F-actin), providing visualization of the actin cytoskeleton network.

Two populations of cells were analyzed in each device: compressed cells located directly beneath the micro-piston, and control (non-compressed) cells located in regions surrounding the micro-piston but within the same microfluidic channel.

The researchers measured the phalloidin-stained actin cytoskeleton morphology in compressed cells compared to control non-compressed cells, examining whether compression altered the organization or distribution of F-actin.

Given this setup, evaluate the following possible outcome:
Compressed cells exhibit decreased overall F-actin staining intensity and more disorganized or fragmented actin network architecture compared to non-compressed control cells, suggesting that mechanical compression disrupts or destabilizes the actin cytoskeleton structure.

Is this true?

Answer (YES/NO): NO